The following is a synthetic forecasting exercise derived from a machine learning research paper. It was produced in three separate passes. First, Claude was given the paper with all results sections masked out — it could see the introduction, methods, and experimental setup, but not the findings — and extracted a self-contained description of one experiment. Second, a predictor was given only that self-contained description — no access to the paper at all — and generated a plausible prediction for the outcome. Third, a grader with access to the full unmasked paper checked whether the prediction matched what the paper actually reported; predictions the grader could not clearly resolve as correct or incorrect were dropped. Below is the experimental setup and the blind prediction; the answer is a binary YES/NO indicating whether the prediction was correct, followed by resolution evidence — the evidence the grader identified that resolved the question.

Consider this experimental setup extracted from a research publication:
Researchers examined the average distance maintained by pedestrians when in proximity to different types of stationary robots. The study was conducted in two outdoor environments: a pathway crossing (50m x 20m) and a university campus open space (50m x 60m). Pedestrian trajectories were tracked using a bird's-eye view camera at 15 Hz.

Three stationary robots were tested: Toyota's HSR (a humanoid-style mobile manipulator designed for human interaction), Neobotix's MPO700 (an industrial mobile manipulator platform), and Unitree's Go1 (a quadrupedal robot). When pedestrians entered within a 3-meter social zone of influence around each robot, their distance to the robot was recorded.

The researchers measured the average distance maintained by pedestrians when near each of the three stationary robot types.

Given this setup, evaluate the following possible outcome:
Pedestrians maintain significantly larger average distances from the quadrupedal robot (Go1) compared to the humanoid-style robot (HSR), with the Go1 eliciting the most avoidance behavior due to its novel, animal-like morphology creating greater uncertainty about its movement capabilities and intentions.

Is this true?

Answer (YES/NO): NO